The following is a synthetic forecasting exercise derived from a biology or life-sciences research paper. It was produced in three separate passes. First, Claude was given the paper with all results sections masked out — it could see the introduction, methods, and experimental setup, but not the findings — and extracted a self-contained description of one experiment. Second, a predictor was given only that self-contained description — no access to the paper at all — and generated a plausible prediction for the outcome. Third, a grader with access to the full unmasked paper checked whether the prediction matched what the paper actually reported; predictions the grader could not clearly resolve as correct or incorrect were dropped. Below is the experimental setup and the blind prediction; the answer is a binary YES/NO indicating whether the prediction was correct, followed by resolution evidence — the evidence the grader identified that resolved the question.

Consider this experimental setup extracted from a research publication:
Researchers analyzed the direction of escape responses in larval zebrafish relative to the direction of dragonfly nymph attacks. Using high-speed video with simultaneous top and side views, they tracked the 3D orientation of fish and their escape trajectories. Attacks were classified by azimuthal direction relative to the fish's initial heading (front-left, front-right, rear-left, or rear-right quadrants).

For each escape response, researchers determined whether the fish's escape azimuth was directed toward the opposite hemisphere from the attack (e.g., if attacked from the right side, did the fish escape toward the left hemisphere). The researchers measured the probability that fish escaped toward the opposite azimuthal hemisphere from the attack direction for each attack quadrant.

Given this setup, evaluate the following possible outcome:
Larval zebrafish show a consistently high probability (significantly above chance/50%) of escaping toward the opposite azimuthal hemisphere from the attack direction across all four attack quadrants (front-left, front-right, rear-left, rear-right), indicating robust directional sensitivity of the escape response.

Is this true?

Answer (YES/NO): NO